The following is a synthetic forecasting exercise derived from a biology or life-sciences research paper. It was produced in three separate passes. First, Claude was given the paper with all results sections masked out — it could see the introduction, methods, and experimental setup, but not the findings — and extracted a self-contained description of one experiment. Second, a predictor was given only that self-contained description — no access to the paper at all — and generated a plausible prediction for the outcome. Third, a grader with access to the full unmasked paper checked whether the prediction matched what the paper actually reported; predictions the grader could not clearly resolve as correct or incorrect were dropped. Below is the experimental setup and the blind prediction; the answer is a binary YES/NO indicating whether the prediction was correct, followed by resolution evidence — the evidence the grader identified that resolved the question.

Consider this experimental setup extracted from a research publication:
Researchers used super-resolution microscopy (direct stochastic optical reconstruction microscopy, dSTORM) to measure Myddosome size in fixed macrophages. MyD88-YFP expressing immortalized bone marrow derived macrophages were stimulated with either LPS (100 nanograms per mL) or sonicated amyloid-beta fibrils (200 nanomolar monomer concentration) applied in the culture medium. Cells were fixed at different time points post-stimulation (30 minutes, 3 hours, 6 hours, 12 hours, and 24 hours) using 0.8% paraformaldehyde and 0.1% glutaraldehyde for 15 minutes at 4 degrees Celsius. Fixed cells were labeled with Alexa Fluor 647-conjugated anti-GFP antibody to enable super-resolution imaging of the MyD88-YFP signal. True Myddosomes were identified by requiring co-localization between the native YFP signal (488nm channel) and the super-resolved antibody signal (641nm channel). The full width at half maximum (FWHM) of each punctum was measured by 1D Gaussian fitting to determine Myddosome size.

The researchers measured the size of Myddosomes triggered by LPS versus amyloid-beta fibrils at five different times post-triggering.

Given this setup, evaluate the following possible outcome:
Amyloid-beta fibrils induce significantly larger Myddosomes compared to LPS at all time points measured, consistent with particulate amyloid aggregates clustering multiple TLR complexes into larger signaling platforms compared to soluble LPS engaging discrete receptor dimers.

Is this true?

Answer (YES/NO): YES